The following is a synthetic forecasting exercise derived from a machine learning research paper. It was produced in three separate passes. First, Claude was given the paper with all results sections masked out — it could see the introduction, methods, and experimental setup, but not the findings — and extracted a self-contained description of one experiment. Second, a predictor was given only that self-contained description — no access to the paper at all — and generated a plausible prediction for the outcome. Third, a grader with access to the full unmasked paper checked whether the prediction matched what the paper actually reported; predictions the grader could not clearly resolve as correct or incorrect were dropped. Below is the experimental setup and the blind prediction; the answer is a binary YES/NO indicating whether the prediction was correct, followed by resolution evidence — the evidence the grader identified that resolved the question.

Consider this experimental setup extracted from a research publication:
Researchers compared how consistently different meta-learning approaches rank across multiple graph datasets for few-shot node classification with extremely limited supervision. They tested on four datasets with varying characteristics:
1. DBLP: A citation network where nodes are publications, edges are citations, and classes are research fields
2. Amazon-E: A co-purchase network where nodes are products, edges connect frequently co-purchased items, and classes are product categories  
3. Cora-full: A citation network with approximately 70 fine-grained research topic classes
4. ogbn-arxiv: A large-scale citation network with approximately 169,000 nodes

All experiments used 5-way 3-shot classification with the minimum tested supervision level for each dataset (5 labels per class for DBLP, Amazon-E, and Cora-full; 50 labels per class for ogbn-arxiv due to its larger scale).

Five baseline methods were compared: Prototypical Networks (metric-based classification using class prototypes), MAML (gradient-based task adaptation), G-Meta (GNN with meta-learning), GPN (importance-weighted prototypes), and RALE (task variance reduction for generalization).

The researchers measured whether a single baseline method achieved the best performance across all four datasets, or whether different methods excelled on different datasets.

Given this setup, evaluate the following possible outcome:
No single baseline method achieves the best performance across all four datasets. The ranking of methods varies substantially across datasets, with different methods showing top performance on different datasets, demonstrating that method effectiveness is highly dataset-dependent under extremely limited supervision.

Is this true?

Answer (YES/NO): NO